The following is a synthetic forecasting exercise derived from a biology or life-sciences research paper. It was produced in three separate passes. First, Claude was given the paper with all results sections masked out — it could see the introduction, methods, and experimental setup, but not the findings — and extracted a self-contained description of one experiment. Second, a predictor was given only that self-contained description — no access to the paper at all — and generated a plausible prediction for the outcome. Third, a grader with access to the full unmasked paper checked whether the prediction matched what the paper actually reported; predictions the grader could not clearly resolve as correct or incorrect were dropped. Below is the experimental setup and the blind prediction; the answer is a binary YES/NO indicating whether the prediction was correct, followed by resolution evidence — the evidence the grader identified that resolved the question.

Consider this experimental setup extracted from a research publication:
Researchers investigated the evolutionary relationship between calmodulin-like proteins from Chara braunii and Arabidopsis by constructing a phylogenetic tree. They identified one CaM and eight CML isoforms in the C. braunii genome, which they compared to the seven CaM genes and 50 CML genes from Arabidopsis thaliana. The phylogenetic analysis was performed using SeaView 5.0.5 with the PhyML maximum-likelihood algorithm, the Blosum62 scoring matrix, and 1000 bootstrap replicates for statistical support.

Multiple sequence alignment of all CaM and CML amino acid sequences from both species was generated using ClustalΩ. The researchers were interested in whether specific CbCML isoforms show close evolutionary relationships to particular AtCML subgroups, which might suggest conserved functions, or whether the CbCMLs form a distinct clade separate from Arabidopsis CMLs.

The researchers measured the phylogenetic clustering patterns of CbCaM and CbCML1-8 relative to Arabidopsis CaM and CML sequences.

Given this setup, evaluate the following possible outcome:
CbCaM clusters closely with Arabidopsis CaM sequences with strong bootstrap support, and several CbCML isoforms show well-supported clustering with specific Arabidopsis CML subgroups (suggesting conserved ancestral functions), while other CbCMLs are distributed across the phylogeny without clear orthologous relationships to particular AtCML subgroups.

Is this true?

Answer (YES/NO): NO